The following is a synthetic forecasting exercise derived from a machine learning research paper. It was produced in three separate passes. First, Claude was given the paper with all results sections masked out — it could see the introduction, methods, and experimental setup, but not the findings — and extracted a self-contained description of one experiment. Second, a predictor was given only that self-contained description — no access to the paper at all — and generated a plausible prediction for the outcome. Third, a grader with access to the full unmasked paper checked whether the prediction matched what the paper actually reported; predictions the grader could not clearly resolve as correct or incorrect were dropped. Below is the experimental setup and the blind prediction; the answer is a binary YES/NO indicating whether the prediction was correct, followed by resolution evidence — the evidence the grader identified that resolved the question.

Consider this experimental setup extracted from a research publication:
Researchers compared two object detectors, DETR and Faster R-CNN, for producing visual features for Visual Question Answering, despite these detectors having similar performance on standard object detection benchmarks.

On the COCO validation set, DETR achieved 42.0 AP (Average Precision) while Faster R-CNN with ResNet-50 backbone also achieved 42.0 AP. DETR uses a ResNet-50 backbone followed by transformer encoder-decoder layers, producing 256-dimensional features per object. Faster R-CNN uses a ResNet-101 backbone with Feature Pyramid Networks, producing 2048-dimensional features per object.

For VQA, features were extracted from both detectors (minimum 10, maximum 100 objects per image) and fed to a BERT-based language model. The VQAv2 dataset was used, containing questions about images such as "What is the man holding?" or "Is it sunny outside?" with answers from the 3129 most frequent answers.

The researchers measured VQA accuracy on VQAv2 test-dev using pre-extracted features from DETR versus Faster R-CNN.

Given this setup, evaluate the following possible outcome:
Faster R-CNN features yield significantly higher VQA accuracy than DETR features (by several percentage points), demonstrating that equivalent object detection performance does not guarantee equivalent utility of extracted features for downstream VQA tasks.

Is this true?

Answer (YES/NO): NO